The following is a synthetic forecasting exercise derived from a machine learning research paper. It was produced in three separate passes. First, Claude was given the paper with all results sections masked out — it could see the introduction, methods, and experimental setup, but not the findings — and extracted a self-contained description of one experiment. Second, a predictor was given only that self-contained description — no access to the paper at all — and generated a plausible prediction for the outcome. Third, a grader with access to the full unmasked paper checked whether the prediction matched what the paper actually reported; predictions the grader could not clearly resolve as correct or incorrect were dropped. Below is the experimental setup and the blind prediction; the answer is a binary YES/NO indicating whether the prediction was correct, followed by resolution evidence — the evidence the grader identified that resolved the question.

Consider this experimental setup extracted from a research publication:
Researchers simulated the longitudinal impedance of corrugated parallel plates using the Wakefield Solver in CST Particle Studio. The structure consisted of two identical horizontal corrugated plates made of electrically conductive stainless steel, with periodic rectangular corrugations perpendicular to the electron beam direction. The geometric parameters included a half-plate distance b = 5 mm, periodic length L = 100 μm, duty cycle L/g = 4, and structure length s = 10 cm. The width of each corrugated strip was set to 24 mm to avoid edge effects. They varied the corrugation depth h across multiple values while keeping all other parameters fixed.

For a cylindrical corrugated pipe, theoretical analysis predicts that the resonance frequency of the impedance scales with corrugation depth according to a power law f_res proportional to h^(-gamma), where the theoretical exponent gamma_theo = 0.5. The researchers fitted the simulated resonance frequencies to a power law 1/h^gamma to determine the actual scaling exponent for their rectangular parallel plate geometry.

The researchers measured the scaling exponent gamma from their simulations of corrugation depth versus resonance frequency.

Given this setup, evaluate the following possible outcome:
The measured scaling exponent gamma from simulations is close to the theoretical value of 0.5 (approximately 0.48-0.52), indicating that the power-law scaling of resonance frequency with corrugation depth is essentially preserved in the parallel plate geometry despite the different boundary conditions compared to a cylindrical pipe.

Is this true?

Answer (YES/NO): NO